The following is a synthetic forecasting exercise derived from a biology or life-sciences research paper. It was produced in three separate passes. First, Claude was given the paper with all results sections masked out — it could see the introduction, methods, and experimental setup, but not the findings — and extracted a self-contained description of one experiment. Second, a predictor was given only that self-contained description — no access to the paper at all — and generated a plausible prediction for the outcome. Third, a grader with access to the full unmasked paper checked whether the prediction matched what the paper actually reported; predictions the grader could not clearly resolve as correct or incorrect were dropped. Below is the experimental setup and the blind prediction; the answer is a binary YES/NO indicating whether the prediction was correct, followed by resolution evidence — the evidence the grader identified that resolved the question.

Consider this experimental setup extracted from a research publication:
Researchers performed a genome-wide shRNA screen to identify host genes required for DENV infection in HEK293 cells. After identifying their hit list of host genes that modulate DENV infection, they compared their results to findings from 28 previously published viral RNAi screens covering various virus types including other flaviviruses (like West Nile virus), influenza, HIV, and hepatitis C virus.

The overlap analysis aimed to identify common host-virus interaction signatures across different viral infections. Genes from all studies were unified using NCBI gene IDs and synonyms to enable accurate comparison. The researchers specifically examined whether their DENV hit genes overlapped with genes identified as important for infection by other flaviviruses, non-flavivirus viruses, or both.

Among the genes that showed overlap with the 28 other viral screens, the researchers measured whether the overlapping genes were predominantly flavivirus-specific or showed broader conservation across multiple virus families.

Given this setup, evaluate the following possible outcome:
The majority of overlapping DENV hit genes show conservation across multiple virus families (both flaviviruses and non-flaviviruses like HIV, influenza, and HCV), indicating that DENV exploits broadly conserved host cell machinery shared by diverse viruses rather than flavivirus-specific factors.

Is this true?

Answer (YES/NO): NO